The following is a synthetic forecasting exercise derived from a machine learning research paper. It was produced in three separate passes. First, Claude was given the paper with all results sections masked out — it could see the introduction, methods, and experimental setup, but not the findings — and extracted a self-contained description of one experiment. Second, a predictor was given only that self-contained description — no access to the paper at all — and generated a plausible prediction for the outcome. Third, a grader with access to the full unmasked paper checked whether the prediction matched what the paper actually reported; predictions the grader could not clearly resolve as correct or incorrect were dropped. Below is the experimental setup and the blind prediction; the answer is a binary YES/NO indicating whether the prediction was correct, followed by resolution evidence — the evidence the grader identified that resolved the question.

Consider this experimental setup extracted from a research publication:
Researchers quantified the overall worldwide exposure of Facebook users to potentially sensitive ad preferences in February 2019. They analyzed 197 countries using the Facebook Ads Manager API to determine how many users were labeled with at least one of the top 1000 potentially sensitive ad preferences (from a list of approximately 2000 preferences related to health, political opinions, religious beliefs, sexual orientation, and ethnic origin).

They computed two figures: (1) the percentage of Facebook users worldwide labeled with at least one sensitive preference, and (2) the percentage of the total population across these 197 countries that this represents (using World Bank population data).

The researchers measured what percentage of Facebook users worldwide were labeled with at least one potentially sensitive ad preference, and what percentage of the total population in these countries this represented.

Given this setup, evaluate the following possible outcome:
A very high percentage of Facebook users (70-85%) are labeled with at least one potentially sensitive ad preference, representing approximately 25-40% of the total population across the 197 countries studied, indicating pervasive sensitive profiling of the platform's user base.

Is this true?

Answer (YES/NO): NO